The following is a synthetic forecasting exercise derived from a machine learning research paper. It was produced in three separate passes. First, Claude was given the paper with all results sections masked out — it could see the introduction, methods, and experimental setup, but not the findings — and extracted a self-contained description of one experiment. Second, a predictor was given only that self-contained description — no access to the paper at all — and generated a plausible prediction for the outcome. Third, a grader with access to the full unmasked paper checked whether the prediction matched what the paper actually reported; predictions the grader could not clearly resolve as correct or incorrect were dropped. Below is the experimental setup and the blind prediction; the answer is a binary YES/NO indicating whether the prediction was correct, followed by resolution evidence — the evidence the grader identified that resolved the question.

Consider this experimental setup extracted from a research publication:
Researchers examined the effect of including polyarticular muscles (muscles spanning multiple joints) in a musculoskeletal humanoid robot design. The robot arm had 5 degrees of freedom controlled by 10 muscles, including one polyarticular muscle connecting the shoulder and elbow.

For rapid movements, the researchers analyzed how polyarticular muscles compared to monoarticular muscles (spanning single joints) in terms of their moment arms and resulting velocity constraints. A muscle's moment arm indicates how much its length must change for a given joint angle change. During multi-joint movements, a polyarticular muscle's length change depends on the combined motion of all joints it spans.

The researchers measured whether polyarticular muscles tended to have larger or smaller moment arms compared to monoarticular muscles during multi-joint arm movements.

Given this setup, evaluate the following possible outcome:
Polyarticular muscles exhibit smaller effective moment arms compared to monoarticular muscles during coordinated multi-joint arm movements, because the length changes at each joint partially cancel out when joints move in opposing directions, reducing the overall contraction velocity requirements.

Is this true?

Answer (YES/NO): NO